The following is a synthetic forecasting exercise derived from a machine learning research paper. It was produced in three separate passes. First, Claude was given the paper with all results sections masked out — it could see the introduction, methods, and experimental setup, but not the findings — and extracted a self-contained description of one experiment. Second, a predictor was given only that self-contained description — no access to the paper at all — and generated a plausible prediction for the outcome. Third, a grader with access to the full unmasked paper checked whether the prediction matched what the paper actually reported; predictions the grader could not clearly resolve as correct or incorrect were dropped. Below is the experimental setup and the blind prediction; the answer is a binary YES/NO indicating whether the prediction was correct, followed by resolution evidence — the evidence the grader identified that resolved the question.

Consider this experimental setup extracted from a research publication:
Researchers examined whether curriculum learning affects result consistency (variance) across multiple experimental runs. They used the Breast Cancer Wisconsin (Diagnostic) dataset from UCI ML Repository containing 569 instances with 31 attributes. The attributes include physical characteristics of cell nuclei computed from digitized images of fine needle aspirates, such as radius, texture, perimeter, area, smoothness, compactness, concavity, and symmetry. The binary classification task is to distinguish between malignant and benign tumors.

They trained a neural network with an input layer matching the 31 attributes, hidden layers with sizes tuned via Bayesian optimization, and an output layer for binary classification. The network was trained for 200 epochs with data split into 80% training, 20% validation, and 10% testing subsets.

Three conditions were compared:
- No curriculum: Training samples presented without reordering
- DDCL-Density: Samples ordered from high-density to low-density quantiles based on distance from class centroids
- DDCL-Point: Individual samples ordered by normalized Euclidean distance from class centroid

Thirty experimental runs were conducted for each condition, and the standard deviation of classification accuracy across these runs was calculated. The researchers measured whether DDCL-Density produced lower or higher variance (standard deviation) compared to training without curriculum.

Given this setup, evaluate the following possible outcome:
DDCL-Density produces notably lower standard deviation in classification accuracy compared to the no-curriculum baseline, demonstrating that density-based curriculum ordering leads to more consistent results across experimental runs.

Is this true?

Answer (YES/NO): NO